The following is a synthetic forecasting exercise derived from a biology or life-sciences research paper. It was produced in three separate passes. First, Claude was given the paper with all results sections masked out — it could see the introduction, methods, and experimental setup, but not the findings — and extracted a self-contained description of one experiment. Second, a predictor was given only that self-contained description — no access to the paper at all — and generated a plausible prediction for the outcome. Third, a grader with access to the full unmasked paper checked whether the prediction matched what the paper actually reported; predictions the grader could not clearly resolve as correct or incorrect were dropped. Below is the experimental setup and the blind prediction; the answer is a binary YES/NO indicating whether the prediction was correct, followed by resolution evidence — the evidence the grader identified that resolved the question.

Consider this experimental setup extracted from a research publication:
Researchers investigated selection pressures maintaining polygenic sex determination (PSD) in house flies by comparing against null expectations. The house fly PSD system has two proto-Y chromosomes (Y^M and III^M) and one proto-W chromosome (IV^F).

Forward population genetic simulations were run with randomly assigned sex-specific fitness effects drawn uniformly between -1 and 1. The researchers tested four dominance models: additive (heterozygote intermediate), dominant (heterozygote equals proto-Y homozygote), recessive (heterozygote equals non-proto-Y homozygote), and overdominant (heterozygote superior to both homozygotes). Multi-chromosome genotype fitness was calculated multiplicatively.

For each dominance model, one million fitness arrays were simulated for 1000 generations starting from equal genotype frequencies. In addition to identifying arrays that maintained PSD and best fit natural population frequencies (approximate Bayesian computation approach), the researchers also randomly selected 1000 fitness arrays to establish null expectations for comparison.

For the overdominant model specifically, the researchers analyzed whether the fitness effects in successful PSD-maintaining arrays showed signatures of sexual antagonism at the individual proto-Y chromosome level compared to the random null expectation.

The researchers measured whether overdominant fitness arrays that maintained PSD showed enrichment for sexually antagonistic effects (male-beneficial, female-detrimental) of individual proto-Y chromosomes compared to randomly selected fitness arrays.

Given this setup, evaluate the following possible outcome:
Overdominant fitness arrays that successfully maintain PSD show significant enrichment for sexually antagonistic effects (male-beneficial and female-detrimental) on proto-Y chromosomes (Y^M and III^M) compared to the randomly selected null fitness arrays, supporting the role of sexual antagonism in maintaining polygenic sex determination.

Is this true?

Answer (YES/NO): YES